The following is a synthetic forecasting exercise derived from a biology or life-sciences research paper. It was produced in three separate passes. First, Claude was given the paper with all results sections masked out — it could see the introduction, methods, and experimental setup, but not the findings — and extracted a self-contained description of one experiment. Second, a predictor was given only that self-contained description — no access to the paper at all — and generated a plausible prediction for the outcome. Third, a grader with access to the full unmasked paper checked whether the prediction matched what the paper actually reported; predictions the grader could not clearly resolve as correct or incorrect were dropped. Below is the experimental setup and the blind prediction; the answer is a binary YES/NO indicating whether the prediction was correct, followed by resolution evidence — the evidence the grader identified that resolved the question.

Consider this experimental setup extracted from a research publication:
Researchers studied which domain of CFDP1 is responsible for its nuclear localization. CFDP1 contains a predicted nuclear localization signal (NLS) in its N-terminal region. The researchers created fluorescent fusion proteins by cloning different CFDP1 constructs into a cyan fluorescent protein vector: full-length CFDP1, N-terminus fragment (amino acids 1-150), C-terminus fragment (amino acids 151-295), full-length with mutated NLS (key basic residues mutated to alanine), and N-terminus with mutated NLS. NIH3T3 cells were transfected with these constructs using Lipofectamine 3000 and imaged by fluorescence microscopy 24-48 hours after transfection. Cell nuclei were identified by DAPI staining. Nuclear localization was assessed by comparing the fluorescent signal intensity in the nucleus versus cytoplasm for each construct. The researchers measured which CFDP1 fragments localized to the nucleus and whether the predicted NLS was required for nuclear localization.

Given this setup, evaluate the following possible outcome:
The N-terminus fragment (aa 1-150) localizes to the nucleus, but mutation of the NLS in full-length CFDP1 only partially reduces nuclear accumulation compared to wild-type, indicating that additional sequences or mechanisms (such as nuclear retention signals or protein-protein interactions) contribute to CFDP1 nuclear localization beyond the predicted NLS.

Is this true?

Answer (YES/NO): NO